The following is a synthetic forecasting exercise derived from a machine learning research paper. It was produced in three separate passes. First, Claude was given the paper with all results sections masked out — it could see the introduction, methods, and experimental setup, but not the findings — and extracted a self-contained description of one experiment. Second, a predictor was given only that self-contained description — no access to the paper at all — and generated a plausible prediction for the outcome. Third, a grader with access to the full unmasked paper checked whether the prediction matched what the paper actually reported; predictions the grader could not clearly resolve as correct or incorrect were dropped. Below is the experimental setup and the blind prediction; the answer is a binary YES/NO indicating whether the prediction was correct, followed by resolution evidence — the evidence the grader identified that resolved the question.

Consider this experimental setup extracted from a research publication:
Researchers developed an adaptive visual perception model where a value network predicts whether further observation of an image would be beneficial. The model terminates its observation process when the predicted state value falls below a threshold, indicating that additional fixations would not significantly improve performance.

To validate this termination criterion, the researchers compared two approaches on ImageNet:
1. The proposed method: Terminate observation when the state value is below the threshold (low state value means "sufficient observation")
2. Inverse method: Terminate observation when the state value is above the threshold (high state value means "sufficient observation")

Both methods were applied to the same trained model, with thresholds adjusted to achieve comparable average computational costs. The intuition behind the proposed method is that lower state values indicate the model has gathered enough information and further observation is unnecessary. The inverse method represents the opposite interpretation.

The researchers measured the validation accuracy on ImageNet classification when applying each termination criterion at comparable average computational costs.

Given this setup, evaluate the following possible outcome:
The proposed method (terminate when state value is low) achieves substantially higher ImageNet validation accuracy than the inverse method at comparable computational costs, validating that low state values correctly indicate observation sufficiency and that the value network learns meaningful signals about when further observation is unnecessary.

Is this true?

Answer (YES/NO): YES